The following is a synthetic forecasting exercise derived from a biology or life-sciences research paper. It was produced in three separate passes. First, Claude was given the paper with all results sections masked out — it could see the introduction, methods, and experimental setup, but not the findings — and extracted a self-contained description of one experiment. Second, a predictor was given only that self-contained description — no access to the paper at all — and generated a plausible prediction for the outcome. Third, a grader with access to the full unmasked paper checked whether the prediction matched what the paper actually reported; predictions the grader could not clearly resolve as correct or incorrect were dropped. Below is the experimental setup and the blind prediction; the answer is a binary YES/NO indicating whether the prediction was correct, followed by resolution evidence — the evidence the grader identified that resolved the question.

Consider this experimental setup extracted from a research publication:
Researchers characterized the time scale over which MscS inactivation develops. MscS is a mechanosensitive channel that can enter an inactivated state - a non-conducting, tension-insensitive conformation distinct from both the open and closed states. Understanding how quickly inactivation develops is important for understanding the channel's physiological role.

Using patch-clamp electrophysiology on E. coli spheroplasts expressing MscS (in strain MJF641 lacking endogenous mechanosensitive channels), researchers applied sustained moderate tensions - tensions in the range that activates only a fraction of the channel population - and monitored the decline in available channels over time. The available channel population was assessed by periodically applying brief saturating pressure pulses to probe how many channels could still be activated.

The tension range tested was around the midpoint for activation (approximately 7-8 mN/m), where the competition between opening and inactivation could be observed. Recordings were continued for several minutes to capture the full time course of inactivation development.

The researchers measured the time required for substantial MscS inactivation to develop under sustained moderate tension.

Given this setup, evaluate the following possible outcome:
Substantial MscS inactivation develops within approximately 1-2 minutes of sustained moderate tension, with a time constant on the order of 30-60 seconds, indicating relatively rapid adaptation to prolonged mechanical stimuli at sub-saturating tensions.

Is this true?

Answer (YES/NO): YES